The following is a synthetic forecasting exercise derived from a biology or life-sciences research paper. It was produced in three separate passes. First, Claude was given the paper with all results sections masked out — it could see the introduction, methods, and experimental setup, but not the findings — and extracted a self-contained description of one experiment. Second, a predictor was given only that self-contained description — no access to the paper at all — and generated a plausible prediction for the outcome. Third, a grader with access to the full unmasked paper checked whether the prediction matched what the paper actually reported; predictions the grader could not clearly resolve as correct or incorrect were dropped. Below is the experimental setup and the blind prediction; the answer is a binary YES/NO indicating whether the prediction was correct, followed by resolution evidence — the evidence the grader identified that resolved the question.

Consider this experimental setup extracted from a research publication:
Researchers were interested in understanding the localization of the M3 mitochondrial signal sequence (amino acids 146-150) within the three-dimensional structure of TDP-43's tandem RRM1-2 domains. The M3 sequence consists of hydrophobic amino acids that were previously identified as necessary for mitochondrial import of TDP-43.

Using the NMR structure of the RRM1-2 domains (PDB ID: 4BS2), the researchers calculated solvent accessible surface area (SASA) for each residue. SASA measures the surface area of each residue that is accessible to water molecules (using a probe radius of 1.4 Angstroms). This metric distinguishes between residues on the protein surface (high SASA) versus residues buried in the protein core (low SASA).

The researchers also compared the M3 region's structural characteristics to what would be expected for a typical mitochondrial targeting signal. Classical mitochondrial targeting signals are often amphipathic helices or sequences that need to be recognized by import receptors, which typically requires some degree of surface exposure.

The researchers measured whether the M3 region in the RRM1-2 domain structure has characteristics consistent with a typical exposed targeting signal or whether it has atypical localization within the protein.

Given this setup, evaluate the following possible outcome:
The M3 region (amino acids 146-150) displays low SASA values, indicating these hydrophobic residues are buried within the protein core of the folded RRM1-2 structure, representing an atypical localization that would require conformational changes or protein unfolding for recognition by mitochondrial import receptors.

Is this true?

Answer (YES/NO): YES